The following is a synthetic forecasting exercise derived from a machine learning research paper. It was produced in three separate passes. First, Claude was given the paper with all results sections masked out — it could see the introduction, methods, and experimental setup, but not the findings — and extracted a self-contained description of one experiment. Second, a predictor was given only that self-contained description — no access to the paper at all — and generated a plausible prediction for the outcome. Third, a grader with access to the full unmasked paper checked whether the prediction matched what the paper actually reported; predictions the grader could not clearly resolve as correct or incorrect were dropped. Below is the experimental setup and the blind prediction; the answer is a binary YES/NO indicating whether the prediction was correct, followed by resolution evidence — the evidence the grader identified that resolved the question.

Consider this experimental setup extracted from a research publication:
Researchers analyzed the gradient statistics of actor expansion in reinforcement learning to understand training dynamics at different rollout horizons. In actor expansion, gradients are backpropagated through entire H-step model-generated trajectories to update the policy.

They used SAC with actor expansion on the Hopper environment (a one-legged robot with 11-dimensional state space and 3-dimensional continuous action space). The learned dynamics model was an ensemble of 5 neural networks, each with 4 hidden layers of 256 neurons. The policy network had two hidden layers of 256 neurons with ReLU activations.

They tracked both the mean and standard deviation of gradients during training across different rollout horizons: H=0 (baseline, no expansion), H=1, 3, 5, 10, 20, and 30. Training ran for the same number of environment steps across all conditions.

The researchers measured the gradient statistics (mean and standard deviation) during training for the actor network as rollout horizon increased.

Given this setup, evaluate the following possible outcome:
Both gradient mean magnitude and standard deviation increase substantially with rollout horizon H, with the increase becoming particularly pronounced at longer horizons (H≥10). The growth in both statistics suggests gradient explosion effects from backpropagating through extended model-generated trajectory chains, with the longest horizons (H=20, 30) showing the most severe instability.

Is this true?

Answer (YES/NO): NO